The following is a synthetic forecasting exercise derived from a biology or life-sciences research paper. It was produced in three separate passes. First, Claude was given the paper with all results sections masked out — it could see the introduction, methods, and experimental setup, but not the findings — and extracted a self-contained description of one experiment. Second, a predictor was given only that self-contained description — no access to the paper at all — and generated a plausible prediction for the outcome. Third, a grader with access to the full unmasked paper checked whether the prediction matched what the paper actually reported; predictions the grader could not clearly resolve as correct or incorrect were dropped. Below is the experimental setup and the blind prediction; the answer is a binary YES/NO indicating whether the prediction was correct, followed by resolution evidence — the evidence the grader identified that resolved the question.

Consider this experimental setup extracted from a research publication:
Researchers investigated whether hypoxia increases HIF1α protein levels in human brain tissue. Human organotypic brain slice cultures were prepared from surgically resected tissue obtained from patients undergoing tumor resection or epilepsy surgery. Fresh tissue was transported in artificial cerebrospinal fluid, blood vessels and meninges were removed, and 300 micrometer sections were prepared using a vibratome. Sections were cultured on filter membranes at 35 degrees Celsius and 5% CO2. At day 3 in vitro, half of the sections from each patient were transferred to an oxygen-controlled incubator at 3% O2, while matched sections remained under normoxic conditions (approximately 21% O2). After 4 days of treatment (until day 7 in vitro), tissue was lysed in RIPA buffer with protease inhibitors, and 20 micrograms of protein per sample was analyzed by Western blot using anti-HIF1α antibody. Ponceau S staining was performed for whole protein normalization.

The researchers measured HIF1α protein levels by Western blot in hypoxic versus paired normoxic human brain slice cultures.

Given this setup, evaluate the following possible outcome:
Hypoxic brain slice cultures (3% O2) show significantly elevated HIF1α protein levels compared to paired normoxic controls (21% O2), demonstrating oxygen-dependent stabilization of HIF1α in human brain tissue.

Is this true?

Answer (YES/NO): YES